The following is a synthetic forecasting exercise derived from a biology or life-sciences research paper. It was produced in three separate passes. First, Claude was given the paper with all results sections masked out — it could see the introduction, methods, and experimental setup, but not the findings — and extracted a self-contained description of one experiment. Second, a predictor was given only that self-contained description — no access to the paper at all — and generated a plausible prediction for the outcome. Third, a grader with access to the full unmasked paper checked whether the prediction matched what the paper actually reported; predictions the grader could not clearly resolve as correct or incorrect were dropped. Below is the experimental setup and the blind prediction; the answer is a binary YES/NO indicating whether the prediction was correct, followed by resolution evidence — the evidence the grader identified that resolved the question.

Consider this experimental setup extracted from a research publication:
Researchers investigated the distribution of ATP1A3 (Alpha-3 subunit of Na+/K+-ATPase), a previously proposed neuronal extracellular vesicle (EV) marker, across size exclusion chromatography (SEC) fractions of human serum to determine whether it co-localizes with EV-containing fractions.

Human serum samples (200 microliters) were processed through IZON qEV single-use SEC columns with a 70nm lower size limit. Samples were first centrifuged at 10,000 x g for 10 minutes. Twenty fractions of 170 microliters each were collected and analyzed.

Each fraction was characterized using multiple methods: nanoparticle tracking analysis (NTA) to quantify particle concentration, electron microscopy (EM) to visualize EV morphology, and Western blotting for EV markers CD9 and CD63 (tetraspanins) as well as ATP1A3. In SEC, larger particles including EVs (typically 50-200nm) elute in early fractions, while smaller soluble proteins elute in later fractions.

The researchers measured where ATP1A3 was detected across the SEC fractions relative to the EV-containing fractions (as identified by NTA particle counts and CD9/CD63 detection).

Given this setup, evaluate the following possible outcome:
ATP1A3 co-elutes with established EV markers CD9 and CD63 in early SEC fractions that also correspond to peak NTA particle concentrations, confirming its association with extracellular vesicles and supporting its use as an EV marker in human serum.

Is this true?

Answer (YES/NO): NO